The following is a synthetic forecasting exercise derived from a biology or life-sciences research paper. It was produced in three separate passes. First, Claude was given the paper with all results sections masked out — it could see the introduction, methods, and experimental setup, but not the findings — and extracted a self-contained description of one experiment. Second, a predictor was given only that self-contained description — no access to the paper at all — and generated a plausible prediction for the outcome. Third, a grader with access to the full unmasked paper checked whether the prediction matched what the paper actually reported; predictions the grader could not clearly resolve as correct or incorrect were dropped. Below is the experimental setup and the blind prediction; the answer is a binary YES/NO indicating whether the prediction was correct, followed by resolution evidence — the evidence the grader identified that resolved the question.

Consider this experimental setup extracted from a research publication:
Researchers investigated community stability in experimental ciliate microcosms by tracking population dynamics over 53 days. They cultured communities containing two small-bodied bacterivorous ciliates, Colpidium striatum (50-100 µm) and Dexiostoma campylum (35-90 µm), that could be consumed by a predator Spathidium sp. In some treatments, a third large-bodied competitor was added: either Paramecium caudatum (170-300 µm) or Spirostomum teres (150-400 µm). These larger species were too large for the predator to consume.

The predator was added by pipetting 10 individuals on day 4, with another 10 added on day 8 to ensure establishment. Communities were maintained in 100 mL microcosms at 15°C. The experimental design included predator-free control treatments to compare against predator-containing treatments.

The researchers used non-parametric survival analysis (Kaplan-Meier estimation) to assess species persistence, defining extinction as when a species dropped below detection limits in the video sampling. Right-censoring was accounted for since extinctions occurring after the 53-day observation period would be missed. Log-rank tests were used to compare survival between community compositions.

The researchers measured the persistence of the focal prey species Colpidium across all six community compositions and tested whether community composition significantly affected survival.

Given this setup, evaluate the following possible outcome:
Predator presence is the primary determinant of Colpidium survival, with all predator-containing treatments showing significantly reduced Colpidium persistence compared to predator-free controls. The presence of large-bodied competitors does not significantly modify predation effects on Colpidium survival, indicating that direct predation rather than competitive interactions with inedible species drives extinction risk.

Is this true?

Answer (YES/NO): YES